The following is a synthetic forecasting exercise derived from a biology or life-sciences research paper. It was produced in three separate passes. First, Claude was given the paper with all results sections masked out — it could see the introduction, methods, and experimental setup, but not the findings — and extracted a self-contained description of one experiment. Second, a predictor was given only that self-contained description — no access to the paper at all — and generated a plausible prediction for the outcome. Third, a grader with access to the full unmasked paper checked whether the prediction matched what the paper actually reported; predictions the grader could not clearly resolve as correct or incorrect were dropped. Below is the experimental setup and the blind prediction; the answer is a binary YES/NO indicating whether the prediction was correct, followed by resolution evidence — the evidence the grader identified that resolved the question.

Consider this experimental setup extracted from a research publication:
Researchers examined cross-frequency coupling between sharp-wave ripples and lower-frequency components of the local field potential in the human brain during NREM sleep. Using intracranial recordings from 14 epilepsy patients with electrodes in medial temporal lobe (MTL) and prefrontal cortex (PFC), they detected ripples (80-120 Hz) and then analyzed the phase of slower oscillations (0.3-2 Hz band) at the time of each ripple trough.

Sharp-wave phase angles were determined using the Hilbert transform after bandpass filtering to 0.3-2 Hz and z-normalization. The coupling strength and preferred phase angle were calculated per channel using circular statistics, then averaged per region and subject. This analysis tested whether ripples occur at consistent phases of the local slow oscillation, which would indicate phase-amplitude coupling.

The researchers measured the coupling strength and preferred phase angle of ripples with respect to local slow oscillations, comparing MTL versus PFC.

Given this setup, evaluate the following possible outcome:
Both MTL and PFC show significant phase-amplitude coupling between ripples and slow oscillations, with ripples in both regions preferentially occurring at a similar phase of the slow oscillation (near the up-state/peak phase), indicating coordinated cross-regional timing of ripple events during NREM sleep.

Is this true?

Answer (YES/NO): NO